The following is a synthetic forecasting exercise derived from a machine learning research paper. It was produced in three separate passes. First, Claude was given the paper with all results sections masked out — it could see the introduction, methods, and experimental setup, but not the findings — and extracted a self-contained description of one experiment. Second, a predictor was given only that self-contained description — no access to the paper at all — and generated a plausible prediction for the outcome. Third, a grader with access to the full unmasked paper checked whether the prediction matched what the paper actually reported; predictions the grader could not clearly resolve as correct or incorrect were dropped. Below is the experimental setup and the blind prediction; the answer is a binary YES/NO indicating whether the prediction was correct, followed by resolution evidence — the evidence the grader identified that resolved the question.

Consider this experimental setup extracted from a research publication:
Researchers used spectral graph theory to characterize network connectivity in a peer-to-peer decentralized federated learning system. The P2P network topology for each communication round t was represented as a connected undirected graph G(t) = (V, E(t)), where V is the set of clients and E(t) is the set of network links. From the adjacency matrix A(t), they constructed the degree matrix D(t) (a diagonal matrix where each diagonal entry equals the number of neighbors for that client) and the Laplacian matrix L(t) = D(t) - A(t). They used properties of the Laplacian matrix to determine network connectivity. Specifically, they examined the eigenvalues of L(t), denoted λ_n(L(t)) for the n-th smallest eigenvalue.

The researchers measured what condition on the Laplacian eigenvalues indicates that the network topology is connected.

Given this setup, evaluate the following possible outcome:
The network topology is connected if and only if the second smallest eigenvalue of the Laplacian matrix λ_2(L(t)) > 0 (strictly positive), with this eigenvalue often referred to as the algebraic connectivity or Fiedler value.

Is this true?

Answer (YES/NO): YES